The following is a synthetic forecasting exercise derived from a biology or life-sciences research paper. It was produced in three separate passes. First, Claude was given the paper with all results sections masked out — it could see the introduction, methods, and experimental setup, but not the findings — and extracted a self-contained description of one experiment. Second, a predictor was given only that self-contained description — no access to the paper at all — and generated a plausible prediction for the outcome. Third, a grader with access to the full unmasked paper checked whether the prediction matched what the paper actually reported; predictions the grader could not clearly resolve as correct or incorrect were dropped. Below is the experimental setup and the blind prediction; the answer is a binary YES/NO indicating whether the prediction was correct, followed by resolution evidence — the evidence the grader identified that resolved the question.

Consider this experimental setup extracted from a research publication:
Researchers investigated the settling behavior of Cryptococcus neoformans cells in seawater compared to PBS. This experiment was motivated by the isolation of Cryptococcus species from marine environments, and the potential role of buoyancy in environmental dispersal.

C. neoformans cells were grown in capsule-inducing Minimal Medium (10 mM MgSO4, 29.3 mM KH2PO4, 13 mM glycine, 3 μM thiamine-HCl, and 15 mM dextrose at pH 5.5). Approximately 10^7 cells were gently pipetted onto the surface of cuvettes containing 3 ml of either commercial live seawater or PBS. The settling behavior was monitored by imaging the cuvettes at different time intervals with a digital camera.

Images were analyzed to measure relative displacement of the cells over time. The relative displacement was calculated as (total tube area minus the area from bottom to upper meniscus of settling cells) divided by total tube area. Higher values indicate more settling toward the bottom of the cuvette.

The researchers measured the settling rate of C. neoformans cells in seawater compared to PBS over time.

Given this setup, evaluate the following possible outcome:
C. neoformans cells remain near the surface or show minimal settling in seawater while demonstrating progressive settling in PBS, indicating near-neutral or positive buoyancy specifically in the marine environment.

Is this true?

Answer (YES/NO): YES